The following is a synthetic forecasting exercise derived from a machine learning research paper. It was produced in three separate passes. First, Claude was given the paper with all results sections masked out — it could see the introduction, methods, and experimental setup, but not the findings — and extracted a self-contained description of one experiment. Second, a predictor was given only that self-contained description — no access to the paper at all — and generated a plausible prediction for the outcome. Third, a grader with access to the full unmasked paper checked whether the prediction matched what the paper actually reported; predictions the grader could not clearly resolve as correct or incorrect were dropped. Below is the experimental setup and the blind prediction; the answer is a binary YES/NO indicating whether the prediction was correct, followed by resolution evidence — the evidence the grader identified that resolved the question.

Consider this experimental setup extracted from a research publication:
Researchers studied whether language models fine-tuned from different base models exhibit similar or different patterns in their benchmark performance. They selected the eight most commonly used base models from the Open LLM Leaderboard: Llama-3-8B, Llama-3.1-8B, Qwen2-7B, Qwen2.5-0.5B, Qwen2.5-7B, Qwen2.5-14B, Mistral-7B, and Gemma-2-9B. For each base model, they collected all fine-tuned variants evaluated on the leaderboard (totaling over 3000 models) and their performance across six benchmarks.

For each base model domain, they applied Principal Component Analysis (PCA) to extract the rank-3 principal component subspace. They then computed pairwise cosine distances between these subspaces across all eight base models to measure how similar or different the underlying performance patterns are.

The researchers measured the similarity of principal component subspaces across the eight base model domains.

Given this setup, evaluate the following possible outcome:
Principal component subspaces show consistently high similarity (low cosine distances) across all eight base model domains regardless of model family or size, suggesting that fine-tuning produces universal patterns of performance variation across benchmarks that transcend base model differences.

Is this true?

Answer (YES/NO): NO